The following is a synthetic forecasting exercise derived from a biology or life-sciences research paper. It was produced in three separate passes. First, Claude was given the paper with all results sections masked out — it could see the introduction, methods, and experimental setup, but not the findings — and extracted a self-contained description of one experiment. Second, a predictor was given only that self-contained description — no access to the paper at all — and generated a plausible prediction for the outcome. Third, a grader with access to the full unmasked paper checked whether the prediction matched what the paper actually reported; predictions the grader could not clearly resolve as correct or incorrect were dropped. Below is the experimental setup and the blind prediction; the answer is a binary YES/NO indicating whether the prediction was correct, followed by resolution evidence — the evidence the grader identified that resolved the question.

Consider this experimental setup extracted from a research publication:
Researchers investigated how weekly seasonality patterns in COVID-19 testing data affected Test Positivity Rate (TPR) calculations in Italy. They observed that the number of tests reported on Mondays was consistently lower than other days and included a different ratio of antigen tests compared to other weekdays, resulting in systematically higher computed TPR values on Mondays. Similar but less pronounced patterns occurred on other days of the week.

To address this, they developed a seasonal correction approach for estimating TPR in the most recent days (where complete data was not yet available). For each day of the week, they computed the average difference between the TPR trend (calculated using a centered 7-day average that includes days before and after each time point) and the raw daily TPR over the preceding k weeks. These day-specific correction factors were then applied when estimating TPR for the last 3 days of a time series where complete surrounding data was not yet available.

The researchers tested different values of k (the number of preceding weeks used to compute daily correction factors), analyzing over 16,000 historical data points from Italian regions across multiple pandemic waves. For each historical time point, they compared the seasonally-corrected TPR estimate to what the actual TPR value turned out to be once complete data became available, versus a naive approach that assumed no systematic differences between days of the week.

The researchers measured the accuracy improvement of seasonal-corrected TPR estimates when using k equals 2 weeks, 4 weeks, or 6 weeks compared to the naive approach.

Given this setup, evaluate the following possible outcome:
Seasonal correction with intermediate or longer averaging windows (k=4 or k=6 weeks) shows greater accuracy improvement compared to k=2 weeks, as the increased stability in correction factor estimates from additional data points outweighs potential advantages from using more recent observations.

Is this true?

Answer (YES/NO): NO